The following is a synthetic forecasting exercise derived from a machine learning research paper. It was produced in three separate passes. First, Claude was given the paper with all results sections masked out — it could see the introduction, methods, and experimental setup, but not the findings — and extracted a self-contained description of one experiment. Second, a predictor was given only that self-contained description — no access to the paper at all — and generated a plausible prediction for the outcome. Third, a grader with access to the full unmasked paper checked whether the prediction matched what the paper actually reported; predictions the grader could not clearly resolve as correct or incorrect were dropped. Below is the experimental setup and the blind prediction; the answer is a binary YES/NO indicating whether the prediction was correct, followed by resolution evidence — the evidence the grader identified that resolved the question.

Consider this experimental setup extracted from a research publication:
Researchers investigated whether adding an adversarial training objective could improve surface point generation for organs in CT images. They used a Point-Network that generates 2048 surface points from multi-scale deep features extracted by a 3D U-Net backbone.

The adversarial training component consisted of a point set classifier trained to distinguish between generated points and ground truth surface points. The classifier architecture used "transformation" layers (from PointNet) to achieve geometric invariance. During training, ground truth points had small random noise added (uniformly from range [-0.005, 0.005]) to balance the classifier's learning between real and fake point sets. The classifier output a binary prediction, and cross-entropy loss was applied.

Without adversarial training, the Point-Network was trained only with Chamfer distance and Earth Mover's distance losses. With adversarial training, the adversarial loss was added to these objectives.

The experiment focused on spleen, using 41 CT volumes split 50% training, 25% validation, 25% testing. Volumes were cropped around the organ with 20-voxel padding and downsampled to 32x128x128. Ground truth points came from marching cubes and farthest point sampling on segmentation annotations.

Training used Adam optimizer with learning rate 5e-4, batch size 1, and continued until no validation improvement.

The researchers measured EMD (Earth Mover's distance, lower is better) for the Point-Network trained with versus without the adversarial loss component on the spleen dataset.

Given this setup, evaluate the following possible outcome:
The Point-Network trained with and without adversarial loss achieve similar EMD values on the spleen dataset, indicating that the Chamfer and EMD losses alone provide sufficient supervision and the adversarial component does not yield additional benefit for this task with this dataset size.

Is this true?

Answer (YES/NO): NO